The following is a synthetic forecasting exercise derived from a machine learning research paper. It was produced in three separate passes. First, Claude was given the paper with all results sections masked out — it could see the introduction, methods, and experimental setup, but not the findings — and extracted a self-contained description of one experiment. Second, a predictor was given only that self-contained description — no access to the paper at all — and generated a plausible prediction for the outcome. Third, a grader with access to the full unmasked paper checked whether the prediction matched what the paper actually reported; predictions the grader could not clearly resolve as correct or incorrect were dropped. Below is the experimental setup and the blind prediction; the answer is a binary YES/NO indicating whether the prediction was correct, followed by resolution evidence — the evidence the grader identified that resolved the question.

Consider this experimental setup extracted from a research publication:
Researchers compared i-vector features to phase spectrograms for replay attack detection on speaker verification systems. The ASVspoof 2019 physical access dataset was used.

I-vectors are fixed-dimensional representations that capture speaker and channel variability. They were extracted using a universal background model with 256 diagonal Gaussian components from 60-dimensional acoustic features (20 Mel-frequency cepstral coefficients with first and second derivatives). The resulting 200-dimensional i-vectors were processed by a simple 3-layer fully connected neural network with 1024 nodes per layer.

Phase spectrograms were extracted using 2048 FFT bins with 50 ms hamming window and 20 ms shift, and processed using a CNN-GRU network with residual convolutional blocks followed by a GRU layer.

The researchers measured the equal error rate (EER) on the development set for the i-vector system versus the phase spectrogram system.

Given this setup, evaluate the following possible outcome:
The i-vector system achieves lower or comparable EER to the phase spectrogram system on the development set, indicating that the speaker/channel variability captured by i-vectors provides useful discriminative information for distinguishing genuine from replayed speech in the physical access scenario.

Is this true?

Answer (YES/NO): YES